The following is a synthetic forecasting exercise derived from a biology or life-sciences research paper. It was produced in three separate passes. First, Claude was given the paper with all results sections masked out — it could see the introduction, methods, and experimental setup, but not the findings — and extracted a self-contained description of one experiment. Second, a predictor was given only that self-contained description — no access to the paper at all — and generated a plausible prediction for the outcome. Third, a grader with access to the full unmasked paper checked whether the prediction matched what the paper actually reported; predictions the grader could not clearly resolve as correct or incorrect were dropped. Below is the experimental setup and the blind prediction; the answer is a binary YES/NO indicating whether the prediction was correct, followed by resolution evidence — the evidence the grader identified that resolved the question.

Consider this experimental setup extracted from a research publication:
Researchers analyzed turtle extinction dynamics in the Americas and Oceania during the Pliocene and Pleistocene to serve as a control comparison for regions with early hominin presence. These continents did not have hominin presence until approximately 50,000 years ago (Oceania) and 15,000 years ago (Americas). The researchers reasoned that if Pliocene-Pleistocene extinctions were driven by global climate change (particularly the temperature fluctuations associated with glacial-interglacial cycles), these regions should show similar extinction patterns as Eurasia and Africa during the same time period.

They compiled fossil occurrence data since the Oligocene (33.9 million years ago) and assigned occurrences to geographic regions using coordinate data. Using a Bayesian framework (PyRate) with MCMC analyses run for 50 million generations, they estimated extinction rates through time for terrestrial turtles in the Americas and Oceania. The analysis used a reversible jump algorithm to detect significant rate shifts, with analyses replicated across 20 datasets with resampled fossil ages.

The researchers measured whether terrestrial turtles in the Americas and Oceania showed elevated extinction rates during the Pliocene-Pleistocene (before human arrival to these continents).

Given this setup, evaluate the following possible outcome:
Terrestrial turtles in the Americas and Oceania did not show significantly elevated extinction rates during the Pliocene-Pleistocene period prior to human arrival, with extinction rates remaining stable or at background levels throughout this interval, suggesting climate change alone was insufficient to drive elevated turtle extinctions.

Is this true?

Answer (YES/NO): NO